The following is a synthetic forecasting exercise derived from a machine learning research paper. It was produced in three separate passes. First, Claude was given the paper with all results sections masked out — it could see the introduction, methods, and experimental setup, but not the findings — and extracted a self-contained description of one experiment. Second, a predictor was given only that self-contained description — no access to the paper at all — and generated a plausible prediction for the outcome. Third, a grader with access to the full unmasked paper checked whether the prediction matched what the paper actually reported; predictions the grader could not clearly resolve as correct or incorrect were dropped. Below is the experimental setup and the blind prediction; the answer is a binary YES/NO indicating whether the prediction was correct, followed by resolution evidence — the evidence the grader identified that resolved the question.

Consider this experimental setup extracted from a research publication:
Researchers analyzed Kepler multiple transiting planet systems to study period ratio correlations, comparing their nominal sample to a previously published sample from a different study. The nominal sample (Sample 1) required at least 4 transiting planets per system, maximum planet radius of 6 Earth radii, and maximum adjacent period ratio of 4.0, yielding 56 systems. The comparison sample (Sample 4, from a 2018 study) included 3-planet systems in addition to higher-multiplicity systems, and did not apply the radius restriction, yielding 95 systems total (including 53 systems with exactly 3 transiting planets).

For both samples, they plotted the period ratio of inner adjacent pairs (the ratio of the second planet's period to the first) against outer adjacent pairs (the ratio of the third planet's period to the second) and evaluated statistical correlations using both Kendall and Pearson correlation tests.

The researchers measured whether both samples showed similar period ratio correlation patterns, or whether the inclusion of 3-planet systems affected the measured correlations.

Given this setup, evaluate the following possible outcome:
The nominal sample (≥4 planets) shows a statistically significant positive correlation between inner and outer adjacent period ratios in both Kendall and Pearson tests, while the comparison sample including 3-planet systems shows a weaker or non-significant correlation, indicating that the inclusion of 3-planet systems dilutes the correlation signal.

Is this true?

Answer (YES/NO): NO